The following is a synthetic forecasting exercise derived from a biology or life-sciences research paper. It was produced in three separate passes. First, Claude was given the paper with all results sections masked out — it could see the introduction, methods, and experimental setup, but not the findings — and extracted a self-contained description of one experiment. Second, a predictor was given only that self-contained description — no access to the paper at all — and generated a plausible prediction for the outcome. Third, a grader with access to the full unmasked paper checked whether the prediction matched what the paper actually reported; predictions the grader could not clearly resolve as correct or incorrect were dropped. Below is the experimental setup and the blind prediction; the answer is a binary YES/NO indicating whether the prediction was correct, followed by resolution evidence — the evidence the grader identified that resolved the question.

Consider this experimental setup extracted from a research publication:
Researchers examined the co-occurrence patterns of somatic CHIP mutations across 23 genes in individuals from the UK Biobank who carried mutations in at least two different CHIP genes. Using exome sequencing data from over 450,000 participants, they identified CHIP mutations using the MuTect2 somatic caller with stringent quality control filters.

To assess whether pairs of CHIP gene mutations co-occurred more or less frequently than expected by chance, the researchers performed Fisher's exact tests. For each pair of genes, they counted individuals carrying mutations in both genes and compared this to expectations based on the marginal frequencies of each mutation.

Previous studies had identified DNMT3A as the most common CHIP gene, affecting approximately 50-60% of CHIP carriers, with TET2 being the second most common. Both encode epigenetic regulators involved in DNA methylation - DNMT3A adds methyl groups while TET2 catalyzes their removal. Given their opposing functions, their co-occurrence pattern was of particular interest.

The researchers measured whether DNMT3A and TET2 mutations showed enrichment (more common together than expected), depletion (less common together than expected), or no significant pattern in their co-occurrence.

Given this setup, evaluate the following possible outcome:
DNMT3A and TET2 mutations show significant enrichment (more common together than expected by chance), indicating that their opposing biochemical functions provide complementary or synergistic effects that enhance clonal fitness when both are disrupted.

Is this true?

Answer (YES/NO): YES